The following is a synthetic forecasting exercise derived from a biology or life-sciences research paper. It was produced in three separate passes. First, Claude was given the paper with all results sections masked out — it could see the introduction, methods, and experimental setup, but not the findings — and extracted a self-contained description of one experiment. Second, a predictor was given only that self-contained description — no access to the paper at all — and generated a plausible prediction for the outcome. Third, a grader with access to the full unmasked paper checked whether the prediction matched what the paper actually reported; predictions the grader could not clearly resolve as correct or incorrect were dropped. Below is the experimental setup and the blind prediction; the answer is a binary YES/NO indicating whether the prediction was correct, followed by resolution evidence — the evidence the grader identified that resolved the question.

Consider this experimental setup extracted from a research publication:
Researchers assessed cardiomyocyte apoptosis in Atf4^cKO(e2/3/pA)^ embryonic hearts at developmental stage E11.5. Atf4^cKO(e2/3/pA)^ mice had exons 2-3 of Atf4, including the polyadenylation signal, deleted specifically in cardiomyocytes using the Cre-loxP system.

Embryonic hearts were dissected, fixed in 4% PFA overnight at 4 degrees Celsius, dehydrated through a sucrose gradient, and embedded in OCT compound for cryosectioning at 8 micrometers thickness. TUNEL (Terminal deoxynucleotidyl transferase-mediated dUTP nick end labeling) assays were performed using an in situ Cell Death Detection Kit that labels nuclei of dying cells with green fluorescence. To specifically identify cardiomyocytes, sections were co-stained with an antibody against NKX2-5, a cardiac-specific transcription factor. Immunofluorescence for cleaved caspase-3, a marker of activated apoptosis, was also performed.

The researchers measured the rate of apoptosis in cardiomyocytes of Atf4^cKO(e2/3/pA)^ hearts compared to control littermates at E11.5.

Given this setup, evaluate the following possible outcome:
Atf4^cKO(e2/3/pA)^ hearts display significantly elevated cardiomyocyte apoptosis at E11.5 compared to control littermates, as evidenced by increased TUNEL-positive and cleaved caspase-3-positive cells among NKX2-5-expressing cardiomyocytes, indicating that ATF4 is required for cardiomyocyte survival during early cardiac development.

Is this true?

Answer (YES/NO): NO